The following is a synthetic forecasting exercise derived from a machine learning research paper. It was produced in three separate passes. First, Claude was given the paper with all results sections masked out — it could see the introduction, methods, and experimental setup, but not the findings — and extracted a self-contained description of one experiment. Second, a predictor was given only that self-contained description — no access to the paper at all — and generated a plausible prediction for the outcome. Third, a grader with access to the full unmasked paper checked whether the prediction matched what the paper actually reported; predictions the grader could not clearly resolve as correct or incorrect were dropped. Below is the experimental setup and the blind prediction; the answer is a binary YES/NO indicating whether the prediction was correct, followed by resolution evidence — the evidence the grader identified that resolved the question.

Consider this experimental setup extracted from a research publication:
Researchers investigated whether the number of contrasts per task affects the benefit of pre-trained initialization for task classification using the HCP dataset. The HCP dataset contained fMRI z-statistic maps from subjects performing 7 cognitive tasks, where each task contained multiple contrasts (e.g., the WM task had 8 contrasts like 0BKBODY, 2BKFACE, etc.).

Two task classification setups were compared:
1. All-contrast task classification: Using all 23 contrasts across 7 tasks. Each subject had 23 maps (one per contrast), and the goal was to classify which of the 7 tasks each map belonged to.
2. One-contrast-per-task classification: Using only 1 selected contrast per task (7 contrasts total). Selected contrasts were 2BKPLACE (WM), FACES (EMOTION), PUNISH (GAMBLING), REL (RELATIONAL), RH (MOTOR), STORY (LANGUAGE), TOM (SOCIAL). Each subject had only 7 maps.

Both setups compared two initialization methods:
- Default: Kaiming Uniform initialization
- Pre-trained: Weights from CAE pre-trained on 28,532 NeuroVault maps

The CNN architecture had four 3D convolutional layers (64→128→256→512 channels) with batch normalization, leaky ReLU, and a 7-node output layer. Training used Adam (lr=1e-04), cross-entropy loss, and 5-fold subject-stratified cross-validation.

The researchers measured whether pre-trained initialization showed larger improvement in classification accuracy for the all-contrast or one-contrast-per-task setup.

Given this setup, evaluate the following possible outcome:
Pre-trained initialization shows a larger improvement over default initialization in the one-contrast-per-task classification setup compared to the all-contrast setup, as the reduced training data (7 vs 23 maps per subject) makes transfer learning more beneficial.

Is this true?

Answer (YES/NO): NO